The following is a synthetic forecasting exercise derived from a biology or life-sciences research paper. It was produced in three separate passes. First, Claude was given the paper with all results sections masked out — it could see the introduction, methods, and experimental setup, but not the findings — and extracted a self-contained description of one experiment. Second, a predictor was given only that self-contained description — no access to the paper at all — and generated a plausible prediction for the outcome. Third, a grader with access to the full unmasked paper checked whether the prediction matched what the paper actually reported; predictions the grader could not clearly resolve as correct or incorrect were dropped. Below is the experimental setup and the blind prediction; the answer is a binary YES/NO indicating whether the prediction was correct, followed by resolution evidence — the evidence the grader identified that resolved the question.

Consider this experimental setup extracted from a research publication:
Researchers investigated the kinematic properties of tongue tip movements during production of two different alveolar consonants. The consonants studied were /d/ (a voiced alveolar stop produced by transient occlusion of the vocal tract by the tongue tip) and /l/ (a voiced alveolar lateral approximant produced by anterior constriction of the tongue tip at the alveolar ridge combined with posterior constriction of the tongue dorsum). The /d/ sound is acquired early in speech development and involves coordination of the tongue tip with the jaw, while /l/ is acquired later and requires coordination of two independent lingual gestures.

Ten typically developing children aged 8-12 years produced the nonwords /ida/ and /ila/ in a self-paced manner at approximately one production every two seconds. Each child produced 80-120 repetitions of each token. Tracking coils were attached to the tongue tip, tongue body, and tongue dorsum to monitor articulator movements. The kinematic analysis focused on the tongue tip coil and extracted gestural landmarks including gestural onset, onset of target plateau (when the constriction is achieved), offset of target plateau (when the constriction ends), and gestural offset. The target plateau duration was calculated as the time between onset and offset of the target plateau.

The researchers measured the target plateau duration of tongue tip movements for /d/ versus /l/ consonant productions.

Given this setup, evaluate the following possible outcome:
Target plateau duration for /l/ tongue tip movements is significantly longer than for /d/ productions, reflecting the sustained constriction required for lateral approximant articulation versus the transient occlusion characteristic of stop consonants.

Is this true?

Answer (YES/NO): NO